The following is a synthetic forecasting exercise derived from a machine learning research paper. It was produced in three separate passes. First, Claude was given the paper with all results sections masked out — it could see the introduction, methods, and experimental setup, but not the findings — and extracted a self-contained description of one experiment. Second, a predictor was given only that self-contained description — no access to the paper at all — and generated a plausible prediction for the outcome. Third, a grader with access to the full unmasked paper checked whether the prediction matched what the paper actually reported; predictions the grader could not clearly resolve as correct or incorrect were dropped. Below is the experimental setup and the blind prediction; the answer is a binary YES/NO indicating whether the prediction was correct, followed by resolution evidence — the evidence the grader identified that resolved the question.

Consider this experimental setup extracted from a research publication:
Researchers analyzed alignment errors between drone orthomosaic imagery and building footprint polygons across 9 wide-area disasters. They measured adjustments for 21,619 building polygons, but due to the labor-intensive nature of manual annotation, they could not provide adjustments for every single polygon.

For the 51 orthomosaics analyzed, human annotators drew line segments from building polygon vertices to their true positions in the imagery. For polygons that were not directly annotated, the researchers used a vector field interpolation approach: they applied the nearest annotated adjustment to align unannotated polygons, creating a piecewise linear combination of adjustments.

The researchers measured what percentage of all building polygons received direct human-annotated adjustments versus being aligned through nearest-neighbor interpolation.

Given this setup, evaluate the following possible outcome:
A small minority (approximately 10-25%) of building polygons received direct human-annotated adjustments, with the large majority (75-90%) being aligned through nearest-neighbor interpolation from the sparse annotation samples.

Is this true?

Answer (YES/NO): NO